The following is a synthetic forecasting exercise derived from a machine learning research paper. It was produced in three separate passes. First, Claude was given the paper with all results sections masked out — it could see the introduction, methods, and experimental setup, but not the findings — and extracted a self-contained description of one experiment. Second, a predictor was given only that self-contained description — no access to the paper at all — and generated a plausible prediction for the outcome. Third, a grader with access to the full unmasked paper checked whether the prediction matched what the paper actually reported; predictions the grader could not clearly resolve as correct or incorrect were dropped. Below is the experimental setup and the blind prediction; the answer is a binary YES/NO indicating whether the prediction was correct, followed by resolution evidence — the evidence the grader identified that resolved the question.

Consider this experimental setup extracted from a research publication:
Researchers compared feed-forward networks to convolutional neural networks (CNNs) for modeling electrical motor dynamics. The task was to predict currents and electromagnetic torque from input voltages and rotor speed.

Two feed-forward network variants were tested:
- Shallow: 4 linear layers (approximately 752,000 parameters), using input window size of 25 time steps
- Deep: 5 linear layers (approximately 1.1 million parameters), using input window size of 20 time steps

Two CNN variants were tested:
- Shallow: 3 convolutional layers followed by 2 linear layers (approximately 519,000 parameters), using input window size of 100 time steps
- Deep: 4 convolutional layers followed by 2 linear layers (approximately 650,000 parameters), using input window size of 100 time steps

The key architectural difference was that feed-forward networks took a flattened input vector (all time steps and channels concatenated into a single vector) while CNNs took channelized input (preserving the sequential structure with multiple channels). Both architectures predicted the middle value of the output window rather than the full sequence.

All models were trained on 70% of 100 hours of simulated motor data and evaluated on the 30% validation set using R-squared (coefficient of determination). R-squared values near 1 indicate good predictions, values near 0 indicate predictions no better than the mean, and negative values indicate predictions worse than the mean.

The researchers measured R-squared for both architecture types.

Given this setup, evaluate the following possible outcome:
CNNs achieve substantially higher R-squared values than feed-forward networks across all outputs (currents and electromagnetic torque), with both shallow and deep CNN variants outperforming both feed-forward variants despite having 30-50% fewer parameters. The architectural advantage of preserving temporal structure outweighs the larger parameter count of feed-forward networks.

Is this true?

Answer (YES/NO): YES